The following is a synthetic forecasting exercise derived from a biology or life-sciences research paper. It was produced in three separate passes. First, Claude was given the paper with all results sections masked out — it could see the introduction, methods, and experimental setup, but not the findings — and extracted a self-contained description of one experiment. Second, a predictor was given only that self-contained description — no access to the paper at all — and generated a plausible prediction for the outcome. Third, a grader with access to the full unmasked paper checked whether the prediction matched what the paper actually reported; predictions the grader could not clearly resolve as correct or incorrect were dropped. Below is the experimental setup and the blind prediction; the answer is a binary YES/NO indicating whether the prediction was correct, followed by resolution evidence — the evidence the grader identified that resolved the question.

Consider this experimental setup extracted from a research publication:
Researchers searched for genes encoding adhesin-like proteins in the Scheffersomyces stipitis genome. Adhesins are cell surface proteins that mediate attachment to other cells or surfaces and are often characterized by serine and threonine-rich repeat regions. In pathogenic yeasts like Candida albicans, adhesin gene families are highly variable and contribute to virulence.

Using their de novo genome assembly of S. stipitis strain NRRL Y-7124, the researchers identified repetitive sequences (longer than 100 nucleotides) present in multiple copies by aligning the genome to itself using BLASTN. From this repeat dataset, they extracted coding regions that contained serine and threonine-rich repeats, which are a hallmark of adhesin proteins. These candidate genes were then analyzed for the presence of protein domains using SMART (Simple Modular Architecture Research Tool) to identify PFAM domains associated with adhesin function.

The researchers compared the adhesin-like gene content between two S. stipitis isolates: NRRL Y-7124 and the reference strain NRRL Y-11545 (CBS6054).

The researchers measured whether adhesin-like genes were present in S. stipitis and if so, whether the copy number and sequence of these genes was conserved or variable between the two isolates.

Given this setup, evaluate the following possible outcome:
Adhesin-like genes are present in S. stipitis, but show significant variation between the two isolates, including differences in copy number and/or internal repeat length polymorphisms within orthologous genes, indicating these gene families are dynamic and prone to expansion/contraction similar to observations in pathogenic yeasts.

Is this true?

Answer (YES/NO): NO